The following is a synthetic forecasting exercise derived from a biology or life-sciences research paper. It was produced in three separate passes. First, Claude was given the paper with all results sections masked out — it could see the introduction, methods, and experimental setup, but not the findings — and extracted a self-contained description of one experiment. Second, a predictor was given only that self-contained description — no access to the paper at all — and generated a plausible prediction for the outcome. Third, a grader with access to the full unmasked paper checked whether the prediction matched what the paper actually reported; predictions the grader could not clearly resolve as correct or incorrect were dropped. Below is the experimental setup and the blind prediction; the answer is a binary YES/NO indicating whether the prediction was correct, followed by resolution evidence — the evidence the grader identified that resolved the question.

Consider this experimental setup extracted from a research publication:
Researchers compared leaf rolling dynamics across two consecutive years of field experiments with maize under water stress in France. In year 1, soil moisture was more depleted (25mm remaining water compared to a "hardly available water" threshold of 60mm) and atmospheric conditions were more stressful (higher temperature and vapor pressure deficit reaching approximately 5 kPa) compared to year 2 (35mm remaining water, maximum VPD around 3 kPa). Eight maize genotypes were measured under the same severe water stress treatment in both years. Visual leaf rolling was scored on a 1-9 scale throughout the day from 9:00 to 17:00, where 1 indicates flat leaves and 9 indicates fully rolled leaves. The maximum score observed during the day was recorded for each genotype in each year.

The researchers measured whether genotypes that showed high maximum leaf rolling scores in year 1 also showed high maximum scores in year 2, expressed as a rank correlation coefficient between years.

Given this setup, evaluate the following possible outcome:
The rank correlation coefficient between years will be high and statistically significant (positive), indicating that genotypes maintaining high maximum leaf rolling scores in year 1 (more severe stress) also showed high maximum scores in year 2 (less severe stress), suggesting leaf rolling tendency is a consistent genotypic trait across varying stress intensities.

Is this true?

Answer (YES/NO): NO